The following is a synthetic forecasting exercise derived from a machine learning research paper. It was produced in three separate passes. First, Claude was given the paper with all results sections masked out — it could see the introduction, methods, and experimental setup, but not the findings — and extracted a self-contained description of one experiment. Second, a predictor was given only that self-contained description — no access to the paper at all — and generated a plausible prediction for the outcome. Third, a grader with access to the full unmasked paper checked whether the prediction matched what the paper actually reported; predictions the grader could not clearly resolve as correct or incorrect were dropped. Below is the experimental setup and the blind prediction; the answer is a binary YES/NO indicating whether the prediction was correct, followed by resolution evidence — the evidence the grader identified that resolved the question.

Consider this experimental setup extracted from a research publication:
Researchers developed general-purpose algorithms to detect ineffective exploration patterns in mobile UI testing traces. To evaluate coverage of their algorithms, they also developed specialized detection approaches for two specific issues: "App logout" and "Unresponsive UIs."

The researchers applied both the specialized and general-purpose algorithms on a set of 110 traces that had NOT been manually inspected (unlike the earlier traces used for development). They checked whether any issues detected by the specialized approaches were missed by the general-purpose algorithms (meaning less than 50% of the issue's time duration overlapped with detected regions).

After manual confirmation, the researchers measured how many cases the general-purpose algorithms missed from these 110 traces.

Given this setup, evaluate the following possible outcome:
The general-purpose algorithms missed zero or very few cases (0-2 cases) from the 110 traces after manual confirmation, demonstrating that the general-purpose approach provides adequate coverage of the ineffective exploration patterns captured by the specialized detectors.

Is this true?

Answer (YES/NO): YES